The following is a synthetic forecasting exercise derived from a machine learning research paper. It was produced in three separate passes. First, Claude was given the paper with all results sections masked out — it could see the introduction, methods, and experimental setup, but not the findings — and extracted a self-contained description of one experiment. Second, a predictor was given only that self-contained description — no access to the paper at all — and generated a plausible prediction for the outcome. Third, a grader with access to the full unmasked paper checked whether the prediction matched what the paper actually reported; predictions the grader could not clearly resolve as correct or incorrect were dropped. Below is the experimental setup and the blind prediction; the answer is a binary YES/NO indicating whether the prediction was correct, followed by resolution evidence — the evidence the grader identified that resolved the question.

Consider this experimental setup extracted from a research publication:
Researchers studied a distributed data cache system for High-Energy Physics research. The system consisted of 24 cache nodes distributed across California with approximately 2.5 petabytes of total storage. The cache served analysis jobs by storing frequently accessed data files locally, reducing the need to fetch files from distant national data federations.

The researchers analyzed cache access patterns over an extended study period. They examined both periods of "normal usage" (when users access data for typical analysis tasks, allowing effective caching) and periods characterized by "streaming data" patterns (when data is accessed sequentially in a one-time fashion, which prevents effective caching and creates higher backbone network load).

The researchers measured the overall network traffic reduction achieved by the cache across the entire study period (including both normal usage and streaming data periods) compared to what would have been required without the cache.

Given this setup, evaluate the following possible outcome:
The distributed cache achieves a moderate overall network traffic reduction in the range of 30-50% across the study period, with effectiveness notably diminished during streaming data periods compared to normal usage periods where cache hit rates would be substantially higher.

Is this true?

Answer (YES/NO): NO